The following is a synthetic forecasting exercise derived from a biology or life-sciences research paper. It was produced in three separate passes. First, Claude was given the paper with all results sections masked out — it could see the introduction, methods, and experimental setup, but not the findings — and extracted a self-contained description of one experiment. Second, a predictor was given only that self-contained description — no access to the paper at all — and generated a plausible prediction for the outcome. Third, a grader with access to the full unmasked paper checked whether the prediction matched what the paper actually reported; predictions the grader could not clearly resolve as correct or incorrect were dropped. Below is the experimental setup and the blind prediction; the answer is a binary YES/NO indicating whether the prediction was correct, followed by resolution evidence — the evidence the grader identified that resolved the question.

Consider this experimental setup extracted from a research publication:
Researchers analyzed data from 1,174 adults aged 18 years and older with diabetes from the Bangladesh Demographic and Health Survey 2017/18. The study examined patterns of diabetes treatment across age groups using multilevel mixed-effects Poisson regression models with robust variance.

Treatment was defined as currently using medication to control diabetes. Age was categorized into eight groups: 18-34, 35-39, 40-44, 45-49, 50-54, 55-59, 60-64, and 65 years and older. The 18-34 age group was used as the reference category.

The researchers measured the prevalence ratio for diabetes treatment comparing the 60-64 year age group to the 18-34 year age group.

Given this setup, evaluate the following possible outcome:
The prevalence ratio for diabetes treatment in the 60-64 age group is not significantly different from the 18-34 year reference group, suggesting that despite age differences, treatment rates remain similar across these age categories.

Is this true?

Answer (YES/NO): NO